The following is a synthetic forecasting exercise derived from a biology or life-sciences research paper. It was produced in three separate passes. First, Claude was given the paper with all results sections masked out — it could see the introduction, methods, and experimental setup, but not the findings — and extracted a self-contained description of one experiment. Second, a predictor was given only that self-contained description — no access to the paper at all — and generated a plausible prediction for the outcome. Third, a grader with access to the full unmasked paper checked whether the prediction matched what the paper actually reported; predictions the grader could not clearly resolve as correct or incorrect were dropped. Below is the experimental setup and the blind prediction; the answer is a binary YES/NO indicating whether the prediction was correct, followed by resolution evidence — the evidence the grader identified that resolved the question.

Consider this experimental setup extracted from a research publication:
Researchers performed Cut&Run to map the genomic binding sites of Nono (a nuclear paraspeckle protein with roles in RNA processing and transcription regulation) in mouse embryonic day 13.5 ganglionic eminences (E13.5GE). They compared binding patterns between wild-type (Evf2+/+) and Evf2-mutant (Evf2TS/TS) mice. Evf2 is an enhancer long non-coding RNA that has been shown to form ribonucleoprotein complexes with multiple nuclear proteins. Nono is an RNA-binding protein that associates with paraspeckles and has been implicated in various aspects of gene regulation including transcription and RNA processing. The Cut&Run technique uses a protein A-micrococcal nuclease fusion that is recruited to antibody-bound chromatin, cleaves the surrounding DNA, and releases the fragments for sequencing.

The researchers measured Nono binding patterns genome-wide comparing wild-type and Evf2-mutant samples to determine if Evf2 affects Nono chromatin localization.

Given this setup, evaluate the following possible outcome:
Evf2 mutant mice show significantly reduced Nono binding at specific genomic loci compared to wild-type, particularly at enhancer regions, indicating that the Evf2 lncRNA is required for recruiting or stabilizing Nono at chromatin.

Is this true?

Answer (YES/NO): NO